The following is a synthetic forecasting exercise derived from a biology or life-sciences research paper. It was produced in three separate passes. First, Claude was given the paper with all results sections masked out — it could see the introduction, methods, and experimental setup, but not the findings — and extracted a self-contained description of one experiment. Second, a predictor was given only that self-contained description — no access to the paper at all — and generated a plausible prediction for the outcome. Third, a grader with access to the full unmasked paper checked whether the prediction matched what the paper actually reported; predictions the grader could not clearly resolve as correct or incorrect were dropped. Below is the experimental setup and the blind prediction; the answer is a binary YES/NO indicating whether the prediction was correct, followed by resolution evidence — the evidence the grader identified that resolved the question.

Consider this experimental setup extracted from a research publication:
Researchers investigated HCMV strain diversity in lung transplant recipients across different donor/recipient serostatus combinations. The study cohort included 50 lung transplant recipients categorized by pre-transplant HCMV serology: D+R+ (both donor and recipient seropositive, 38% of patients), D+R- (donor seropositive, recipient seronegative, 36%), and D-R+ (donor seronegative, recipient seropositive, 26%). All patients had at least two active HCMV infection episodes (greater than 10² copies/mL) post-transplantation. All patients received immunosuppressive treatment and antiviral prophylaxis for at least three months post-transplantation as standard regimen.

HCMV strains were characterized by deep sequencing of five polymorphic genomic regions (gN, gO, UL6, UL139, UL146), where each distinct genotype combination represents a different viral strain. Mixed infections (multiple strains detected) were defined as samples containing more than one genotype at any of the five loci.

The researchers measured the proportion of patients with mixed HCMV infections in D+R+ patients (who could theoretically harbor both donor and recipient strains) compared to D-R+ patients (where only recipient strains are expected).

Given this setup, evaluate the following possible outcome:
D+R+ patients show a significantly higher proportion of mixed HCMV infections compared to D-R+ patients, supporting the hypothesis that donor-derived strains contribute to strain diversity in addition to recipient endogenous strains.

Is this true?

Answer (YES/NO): YES